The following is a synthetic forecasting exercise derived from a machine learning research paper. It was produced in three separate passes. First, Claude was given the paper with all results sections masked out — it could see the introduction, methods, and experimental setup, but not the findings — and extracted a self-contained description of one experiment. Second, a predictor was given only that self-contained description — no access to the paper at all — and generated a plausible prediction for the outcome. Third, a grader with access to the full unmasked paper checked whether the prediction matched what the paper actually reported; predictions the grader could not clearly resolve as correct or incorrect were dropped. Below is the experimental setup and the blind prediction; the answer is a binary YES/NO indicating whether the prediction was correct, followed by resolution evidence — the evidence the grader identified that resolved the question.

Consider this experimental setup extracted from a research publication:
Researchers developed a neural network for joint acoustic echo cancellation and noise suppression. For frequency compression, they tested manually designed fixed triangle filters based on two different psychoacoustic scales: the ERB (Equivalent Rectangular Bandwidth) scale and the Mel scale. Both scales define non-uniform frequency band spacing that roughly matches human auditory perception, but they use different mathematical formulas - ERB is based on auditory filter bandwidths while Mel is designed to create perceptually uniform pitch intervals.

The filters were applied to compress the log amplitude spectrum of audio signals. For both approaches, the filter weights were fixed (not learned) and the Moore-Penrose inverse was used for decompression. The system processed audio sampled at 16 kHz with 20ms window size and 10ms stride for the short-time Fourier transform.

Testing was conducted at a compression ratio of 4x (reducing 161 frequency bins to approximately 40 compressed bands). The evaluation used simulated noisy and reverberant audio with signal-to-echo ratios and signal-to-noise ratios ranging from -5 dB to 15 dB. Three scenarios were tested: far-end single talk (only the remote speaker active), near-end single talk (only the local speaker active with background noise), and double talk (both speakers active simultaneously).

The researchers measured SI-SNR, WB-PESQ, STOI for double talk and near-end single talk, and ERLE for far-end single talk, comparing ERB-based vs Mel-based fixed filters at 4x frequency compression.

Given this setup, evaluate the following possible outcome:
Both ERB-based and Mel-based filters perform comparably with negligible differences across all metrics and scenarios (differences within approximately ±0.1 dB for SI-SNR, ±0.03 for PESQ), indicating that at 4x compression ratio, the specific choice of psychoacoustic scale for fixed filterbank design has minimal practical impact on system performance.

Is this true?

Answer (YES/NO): NO